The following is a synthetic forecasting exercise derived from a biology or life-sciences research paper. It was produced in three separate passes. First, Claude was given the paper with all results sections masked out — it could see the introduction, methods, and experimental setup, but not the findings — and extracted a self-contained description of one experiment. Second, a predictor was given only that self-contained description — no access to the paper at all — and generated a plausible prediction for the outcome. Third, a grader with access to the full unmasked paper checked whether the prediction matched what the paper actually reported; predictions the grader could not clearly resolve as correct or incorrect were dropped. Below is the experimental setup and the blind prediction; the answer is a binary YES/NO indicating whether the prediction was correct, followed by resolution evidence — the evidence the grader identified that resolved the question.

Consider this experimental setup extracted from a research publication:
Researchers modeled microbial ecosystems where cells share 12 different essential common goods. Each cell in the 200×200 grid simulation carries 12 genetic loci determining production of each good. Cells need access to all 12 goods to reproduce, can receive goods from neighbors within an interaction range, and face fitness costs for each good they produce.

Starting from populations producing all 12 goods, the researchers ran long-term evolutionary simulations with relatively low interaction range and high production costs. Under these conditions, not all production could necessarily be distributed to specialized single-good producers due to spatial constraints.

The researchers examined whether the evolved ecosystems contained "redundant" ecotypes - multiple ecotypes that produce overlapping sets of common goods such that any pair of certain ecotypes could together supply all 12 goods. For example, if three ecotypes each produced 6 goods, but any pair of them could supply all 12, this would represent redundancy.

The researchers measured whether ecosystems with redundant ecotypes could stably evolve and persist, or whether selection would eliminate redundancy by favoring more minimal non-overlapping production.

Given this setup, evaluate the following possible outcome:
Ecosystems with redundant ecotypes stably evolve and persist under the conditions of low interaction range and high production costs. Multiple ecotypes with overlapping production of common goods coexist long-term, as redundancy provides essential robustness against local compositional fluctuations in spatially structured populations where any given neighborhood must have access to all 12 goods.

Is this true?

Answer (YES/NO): NO